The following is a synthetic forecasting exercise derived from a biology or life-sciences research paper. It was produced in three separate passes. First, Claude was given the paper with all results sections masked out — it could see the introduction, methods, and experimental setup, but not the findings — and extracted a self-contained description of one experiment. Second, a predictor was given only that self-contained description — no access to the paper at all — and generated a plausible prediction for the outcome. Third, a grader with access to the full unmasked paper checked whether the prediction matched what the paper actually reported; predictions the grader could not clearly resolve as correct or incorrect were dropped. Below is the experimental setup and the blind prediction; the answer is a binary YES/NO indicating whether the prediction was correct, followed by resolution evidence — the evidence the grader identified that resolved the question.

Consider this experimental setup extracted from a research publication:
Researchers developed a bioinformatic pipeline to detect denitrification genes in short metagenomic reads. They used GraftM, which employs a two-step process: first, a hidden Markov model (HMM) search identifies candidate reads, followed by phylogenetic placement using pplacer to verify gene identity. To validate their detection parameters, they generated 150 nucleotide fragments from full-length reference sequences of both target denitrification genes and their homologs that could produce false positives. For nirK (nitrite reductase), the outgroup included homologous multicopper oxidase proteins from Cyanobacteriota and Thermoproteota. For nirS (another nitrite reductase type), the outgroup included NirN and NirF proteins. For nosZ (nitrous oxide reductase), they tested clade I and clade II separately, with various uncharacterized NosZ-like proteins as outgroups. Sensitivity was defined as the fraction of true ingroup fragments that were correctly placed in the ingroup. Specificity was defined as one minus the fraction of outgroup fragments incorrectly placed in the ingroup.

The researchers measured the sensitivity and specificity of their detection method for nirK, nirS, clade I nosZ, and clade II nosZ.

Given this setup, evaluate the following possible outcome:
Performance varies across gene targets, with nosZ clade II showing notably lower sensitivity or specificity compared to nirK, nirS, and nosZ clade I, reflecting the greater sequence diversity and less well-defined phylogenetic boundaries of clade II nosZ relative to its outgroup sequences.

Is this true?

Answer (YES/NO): NO